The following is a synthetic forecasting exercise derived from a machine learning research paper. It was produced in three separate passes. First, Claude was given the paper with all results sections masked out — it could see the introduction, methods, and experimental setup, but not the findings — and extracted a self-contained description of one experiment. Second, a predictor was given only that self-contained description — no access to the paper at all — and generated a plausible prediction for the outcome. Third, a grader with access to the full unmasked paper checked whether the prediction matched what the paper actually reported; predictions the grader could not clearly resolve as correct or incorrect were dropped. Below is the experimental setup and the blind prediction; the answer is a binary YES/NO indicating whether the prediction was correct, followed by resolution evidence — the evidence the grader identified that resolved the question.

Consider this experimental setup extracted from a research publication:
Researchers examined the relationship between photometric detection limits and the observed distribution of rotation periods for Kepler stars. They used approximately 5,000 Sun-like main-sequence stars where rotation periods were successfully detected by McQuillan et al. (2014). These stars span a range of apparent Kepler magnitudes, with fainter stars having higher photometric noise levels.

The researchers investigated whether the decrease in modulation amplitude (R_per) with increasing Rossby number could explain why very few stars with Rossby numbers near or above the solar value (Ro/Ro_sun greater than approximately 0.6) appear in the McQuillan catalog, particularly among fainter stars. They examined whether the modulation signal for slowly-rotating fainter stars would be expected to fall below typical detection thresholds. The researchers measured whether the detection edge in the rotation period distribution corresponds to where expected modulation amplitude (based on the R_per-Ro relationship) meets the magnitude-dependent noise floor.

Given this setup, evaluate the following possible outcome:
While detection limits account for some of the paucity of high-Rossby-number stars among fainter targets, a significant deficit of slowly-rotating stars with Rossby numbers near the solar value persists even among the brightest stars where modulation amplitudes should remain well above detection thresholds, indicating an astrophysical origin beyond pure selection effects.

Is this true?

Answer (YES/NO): NO